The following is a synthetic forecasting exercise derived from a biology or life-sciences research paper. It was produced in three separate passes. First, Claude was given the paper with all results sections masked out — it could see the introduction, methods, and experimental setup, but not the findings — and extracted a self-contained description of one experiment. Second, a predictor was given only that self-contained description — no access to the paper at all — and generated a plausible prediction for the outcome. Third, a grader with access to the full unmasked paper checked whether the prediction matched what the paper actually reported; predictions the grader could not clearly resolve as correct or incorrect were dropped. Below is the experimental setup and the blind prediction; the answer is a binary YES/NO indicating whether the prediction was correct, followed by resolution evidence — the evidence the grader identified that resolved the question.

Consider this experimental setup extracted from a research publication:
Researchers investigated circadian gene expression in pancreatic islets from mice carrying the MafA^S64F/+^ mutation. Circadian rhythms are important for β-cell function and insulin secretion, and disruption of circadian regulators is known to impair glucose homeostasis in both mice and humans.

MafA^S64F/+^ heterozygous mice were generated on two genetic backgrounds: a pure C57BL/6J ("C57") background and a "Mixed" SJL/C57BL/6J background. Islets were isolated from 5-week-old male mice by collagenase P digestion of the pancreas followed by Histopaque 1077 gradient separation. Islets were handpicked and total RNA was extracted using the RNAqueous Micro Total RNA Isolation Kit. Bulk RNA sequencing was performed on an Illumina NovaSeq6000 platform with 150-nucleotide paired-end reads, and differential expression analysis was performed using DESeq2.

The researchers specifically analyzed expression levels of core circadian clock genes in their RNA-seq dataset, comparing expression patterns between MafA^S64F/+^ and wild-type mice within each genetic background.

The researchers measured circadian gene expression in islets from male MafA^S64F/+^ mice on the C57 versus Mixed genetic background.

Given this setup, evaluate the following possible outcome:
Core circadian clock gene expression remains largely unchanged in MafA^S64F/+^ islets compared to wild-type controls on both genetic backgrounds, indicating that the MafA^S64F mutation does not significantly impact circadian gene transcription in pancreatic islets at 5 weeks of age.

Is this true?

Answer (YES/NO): NO